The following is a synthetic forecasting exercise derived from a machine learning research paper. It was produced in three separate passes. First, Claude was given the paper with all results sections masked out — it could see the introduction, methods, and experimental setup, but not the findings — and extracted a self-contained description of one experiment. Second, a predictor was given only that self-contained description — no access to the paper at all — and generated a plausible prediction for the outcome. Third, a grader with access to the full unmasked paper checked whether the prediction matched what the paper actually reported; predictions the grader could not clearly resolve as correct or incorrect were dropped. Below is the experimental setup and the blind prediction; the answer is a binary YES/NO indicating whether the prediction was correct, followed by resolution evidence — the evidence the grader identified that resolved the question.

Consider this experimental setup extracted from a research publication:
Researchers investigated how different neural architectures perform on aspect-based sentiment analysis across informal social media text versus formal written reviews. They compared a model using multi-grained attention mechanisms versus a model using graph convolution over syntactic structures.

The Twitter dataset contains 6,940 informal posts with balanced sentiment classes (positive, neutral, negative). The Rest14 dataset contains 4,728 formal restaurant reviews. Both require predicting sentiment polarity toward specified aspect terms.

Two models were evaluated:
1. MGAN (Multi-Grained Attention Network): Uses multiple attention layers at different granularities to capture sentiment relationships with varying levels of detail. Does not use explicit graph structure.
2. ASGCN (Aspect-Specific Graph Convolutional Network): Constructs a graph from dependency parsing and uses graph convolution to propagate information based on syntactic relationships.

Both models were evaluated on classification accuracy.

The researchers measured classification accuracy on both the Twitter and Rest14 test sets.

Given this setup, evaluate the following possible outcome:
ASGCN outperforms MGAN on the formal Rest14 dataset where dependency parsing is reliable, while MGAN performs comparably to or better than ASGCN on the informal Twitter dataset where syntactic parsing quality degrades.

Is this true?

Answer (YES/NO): NO